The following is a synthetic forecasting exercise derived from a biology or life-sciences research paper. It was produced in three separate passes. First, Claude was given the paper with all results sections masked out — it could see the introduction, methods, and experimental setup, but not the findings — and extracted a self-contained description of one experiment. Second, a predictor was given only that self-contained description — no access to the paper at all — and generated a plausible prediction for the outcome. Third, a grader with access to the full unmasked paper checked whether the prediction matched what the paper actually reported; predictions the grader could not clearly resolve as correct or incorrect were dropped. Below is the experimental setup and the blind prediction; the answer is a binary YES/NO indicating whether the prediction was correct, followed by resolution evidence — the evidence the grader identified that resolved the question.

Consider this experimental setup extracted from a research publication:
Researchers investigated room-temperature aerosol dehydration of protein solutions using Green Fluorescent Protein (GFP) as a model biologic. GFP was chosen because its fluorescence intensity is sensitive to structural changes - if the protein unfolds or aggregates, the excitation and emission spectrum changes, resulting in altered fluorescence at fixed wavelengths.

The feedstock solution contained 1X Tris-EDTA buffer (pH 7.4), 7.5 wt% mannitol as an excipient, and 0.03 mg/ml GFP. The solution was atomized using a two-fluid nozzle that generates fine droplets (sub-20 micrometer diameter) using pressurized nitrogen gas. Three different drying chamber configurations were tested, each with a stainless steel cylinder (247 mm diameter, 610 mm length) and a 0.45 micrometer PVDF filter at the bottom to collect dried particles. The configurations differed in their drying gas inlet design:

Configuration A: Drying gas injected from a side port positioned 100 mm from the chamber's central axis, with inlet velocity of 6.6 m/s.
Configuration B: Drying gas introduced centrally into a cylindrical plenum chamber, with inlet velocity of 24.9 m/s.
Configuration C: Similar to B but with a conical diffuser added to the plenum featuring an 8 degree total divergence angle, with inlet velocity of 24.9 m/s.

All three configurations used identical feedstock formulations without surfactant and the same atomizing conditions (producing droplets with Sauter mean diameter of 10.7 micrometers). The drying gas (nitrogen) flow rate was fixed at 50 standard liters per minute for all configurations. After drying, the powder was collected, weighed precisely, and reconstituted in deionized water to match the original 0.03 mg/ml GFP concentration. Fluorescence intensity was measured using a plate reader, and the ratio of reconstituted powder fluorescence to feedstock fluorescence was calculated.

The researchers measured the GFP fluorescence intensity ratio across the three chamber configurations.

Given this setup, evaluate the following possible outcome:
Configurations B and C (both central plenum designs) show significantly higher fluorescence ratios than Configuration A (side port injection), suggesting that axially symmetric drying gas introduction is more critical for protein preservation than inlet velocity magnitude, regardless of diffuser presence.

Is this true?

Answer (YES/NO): NO